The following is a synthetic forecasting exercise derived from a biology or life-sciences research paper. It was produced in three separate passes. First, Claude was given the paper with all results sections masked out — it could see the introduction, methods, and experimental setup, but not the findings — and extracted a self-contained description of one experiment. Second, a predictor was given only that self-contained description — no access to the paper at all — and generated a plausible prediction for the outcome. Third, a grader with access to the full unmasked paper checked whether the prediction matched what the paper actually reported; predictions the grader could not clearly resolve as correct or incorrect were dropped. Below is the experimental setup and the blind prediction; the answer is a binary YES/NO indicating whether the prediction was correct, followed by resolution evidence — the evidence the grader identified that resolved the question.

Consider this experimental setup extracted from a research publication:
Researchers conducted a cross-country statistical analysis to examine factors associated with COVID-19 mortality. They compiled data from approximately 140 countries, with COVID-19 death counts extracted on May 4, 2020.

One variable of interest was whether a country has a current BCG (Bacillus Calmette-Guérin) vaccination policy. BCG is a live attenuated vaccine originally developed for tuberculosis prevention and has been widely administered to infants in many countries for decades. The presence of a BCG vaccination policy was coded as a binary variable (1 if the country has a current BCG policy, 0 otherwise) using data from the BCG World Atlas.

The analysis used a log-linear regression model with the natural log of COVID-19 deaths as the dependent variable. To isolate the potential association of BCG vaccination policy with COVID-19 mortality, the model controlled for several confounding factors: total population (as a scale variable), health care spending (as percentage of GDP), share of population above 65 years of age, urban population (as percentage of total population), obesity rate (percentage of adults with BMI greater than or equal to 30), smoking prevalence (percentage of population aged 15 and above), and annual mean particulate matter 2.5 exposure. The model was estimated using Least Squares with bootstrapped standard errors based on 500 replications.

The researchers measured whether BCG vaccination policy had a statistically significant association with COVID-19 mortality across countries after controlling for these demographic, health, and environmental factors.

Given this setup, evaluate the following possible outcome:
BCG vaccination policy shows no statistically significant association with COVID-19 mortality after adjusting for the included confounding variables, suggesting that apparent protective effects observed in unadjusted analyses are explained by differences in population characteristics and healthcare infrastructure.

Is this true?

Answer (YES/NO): YES